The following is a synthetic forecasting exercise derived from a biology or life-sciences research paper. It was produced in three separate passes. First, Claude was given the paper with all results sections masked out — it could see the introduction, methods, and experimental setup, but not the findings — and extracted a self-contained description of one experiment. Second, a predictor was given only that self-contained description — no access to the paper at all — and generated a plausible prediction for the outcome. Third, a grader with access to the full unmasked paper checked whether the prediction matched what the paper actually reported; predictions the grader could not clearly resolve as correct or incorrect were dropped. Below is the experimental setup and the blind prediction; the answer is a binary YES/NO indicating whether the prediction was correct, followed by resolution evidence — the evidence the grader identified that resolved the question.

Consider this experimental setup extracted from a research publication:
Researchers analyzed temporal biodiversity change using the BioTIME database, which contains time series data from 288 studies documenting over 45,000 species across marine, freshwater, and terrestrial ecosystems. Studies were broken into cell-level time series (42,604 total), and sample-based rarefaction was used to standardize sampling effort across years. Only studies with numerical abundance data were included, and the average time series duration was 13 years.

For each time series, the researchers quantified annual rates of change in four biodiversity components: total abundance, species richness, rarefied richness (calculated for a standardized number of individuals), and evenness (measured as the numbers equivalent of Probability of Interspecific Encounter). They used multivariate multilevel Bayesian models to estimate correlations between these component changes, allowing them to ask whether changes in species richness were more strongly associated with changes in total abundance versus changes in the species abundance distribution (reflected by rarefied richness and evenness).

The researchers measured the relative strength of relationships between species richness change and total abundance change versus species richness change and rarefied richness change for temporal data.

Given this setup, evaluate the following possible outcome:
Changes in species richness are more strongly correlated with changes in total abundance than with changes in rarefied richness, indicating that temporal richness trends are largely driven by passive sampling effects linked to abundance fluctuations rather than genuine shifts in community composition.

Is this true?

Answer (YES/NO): NO